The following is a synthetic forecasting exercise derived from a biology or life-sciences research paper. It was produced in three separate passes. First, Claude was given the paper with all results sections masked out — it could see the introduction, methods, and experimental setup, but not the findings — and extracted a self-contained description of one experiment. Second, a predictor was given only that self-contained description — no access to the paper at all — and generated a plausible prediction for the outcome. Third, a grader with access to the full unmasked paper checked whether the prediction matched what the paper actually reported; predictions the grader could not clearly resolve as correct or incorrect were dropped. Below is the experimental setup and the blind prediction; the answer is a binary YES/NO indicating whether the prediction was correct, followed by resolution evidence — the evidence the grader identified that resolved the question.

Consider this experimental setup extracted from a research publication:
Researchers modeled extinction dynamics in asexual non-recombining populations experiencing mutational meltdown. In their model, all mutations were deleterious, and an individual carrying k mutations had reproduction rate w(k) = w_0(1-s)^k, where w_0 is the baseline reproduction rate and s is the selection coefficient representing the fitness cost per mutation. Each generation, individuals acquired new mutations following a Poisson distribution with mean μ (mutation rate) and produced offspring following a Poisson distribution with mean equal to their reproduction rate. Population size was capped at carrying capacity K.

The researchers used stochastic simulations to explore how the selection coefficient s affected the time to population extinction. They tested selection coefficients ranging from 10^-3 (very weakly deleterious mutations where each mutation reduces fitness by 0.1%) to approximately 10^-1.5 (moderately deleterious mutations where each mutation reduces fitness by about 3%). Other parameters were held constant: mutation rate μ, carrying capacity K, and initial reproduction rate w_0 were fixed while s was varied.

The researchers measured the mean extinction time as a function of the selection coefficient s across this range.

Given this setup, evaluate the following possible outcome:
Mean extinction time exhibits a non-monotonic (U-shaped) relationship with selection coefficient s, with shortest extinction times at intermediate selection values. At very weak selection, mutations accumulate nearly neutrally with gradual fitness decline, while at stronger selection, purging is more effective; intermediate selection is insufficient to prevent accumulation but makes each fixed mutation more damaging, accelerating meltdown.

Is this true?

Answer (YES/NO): YES